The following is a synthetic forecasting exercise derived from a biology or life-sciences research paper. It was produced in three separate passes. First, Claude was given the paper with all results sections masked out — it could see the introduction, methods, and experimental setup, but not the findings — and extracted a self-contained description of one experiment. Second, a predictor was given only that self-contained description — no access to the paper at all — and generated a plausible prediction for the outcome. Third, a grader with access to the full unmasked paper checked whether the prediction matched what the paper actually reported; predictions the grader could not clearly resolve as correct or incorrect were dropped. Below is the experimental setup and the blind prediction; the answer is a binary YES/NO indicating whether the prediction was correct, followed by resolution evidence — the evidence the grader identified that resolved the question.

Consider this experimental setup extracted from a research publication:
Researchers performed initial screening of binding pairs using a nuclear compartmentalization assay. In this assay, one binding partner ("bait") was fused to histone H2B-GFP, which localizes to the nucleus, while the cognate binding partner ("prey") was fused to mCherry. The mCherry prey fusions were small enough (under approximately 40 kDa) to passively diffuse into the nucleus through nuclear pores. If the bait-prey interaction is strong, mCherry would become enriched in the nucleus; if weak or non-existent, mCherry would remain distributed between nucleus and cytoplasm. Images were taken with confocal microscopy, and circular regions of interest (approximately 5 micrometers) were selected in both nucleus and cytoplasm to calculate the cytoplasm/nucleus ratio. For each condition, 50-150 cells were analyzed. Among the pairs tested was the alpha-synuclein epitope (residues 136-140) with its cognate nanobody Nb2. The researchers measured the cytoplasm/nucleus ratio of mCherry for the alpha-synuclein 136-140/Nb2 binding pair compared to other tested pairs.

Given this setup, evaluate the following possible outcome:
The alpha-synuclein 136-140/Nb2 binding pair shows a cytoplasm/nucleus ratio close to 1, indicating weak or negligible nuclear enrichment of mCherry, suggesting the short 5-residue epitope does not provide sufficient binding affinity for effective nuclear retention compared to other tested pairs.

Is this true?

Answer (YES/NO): YES